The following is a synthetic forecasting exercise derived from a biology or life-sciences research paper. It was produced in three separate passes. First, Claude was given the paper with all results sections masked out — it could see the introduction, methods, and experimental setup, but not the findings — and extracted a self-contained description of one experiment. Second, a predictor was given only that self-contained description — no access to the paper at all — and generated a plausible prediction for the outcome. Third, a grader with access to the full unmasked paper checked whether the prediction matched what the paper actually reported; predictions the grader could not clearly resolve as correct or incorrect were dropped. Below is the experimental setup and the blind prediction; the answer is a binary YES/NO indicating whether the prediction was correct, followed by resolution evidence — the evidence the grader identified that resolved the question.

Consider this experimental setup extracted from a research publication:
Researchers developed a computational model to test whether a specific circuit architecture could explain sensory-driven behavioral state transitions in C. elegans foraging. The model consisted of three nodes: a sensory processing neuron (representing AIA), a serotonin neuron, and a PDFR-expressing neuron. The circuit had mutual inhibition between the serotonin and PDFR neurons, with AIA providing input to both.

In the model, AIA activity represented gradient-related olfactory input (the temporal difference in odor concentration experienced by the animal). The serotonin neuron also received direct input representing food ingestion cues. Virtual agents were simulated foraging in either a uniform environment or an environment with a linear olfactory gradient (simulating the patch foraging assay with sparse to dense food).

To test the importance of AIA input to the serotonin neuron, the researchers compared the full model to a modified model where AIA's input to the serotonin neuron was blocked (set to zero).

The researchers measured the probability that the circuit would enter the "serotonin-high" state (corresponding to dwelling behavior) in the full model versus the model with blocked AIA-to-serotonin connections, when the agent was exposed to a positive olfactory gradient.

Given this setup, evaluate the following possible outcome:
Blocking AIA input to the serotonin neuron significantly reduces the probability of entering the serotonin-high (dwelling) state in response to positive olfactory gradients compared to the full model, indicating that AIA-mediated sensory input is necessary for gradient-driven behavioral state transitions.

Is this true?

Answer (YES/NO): YES